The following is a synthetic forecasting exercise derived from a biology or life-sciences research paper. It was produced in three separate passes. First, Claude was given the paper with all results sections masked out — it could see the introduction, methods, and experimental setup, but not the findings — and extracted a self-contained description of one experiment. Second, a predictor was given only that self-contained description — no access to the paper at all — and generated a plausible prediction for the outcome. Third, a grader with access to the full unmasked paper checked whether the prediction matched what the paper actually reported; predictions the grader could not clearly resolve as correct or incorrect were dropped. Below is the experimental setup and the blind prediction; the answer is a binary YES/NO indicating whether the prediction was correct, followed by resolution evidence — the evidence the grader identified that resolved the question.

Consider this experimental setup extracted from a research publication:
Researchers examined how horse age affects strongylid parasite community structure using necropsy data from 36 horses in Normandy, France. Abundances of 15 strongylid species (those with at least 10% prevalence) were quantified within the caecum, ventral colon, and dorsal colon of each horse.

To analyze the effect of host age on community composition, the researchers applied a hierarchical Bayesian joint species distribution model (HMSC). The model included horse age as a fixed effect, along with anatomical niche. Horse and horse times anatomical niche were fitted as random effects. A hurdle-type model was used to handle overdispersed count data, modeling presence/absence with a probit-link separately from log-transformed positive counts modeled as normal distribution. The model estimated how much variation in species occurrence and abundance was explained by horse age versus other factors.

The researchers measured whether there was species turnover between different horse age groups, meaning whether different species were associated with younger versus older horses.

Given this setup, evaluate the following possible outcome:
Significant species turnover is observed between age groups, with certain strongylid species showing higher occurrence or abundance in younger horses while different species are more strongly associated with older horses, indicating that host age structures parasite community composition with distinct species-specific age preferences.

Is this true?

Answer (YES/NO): YES